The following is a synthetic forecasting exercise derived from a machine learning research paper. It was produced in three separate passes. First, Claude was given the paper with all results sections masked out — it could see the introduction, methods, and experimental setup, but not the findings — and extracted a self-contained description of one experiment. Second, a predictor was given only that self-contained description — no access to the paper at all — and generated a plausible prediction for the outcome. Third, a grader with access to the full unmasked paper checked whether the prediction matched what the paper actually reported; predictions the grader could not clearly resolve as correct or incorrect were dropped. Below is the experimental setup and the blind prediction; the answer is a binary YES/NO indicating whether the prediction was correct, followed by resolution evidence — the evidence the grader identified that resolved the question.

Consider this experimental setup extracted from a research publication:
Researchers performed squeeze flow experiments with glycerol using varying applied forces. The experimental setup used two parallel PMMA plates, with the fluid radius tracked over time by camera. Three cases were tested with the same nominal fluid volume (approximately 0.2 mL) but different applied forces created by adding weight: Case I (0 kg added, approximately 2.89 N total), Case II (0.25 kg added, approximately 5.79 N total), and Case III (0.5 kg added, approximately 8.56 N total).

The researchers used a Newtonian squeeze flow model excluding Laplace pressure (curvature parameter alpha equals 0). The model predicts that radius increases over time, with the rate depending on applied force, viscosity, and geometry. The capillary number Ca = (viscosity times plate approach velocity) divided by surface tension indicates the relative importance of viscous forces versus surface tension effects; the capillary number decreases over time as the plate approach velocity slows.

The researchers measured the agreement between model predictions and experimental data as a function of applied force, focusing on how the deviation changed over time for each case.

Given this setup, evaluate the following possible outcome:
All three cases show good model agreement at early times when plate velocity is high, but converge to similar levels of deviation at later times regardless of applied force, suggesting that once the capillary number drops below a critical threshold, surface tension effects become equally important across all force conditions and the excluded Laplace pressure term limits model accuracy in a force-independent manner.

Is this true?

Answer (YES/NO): NO